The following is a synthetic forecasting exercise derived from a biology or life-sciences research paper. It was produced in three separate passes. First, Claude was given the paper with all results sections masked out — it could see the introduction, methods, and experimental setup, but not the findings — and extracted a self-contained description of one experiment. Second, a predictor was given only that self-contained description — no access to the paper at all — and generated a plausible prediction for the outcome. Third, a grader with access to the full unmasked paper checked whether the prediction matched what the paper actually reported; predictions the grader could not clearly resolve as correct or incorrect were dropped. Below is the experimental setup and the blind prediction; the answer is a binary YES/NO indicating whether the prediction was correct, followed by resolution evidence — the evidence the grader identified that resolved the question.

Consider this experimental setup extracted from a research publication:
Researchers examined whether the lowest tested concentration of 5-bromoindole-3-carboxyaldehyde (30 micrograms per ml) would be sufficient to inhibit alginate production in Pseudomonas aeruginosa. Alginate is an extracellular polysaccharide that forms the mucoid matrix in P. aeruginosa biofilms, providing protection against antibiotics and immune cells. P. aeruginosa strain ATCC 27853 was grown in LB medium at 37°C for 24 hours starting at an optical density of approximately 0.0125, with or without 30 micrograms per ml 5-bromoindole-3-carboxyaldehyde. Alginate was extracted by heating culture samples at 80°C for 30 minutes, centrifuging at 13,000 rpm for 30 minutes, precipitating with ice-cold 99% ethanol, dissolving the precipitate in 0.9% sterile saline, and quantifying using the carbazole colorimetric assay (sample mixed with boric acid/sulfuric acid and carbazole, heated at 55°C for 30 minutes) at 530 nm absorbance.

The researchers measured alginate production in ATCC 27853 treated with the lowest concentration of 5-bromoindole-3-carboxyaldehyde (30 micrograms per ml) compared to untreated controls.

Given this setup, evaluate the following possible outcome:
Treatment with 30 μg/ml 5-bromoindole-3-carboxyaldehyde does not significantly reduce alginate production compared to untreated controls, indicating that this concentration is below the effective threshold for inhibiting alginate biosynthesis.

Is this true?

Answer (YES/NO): YES